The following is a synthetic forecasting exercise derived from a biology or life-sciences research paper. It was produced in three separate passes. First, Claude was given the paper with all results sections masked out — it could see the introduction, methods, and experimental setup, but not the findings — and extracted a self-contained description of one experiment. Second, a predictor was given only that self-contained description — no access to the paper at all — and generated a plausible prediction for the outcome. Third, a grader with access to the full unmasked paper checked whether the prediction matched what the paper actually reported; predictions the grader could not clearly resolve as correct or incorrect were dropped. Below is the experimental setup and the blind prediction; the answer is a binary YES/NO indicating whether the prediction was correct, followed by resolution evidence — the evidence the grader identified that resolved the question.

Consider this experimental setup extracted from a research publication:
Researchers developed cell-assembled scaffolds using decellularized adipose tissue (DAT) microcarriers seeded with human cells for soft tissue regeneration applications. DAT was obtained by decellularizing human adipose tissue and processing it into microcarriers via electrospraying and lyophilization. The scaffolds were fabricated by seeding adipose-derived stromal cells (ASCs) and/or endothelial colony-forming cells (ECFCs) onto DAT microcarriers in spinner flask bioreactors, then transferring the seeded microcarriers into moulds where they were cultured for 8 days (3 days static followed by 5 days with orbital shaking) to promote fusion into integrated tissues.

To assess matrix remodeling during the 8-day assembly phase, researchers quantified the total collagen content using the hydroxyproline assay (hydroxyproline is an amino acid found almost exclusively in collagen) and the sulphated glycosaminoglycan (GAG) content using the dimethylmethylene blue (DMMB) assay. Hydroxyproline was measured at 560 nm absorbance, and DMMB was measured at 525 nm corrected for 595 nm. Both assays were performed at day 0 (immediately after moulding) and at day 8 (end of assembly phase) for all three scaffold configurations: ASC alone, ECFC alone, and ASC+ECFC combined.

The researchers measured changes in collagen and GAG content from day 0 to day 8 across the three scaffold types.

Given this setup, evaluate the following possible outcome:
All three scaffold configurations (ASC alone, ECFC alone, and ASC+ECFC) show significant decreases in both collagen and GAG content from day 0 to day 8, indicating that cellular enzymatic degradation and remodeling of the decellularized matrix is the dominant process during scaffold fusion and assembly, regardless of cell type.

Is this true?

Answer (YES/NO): NO